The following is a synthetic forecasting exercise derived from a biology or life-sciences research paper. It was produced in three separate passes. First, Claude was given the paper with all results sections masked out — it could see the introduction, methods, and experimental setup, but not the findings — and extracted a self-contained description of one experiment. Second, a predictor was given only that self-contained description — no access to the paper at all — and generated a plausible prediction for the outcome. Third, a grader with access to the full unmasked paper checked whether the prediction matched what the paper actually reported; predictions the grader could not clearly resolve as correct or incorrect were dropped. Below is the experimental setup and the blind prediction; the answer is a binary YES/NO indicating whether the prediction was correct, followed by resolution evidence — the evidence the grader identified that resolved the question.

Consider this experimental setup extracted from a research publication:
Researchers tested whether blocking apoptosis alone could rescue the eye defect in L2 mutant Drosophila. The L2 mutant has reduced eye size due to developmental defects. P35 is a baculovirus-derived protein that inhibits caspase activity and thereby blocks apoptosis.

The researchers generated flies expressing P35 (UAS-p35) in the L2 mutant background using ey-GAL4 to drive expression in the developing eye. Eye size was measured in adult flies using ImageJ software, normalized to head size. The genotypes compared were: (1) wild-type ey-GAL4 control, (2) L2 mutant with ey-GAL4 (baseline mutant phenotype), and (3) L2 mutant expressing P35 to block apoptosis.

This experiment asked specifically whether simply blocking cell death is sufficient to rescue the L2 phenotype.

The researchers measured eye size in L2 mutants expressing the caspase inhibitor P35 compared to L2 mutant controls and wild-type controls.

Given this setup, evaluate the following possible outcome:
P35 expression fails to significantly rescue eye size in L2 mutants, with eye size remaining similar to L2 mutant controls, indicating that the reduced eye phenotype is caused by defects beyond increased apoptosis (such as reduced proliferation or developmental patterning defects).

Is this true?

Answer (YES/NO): NO